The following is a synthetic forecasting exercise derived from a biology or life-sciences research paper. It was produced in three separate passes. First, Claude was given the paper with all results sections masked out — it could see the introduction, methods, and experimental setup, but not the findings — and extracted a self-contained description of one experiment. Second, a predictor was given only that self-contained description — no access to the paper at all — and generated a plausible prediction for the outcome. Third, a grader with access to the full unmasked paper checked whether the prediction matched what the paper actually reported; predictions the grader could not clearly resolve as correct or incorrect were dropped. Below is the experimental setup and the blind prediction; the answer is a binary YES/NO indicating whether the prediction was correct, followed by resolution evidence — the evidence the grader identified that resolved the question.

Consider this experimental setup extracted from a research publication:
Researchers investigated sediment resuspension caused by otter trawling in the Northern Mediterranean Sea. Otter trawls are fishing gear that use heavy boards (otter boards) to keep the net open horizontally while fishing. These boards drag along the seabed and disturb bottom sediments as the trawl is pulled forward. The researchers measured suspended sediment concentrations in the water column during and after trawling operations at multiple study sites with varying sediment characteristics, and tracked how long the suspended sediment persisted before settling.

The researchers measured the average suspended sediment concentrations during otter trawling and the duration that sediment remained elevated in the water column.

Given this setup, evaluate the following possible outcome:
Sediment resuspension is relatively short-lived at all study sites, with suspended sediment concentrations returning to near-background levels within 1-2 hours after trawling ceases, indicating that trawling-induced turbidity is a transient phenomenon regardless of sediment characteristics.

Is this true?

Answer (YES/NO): NO